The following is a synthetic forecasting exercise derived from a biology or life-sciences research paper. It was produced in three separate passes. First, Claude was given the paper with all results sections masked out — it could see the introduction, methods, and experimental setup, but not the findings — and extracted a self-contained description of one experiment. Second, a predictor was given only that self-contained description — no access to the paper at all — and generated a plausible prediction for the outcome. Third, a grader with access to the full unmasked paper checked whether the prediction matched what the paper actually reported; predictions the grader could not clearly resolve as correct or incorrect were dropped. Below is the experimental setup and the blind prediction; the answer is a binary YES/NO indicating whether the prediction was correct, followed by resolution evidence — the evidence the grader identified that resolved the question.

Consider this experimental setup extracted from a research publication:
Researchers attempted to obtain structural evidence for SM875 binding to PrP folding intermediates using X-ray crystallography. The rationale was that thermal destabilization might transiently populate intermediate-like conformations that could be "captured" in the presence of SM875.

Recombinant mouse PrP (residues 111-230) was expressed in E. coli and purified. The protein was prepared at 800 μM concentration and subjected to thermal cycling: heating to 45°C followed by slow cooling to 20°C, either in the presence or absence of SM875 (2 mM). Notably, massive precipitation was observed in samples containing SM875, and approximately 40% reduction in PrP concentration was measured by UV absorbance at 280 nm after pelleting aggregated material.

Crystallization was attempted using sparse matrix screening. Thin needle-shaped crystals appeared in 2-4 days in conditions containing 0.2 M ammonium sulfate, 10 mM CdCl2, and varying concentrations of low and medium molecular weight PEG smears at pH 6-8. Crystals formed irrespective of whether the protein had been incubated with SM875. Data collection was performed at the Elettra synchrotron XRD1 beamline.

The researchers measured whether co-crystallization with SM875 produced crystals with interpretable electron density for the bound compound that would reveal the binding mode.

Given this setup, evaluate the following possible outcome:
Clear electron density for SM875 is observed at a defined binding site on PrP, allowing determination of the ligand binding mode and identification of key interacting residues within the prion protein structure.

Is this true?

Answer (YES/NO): NO